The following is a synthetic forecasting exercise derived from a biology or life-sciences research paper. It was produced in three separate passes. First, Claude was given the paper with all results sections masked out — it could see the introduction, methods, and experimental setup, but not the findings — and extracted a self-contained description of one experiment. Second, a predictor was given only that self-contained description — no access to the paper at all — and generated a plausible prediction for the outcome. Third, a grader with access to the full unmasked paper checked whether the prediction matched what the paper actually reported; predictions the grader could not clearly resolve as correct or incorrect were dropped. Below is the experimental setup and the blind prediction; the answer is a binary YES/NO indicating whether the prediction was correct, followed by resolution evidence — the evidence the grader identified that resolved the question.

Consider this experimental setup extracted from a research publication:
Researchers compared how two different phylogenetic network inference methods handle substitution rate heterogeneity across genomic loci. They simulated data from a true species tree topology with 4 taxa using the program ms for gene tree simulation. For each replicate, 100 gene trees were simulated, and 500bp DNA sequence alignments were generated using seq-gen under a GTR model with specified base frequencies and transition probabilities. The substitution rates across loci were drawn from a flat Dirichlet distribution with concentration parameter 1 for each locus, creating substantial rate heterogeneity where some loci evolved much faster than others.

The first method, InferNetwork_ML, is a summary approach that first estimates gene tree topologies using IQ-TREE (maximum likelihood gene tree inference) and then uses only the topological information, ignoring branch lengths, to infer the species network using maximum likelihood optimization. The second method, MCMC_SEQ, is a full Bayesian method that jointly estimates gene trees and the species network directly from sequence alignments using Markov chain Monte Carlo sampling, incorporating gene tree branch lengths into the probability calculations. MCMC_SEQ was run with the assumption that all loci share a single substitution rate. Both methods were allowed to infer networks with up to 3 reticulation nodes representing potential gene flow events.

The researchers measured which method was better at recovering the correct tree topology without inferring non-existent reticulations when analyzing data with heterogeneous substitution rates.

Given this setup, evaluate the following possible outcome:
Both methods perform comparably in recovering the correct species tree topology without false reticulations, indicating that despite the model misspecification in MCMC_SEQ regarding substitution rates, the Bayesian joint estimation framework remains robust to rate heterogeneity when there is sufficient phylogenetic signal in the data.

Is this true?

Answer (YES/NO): NO